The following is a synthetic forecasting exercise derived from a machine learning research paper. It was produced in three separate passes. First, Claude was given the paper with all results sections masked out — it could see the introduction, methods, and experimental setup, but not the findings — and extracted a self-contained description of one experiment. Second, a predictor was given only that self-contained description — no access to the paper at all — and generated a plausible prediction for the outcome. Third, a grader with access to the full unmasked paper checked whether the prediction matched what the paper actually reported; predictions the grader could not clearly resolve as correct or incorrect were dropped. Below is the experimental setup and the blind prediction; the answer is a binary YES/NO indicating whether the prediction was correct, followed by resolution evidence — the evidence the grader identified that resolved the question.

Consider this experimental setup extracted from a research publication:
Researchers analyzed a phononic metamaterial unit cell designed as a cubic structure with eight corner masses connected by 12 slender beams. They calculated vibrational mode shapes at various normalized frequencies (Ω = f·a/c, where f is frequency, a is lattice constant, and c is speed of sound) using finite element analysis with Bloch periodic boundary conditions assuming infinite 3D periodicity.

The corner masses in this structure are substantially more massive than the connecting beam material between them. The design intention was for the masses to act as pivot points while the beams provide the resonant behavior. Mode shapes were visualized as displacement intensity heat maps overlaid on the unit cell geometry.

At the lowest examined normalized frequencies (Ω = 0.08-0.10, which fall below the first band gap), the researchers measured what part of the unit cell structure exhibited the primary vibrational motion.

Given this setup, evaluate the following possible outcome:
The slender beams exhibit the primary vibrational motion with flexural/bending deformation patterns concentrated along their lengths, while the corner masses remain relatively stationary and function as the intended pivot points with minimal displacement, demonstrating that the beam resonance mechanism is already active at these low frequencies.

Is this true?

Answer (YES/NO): YES